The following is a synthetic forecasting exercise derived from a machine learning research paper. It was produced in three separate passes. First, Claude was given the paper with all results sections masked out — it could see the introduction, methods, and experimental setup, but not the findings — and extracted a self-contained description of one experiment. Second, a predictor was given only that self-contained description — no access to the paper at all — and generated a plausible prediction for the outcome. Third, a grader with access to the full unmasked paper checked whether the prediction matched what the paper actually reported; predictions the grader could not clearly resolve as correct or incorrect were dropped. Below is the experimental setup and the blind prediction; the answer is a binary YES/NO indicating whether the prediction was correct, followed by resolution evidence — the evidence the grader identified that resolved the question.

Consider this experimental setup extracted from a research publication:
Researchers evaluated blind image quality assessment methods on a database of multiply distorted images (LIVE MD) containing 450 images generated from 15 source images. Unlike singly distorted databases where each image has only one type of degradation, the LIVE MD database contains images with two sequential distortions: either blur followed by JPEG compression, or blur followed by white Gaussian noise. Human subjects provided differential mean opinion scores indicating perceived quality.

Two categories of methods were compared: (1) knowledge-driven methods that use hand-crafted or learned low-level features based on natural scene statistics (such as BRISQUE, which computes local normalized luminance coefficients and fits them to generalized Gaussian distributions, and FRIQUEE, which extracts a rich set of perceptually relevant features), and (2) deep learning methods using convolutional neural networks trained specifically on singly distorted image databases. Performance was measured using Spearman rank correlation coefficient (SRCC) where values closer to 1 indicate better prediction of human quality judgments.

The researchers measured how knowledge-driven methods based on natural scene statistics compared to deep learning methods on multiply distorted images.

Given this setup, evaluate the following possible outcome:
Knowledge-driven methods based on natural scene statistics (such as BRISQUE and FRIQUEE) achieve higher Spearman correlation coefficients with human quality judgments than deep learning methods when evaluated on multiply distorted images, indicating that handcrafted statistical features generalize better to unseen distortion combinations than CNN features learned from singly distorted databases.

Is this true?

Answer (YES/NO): NO